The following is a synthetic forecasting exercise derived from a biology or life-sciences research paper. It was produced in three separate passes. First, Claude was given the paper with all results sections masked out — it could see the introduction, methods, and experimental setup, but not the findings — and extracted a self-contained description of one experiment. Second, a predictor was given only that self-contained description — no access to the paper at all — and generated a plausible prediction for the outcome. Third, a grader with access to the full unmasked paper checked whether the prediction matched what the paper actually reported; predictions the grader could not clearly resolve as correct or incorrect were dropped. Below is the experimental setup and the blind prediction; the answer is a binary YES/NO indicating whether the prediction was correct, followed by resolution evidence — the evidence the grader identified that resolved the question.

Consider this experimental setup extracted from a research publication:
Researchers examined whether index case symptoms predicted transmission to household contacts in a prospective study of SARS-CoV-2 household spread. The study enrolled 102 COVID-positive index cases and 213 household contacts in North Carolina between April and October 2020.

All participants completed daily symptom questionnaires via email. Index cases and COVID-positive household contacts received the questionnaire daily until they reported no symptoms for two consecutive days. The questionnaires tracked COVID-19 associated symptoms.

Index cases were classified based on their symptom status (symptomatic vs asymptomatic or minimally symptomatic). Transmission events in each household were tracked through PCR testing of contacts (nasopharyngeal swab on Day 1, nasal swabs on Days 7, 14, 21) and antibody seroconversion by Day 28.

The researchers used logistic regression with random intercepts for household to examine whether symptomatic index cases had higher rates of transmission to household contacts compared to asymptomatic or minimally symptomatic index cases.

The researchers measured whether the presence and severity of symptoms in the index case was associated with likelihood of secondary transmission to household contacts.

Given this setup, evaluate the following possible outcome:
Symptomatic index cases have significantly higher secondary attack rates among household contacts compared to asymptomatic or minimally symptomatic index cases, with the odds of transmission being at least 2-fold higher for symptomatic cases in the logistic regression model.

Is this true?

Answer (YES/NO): NO